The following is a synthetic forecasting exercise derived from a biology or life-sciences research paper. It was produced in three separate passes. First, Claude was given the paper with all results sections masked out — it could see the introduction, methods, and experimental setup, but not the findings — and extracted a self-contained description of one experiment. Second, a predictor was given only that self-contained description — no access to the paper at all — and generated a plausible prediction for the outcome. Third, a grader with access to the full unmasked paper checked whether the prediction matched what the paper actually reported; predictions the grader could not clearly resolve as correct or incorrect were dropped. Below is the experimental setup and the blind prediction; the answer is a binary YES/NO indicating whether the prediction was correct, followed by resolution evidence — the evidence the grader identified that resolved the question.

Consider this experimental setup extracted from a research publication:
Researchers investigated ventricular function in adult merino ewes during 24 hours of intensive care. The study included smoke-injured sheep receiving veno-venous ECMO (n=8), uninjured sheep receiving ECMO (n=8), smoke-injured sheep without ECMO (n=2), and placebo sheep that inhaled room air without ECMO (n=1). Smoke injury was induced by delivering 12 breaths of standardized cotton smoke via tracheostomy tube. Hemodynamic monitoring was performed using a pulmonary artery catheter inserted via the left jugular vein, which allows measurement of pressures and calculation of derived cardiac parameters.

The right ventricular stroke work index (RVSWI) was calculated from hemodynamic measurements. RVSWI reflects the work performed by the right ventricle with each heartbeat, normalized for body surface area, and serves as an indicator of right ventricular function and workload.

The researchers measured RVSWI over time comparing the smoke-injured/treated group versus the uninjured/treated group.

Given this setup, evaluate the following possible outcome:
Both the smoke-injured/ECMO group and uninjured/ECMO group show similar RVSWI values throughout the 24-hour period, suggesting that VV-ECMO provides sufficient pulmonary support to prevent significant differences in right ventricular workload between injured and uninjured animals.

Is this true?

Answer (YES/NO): NO